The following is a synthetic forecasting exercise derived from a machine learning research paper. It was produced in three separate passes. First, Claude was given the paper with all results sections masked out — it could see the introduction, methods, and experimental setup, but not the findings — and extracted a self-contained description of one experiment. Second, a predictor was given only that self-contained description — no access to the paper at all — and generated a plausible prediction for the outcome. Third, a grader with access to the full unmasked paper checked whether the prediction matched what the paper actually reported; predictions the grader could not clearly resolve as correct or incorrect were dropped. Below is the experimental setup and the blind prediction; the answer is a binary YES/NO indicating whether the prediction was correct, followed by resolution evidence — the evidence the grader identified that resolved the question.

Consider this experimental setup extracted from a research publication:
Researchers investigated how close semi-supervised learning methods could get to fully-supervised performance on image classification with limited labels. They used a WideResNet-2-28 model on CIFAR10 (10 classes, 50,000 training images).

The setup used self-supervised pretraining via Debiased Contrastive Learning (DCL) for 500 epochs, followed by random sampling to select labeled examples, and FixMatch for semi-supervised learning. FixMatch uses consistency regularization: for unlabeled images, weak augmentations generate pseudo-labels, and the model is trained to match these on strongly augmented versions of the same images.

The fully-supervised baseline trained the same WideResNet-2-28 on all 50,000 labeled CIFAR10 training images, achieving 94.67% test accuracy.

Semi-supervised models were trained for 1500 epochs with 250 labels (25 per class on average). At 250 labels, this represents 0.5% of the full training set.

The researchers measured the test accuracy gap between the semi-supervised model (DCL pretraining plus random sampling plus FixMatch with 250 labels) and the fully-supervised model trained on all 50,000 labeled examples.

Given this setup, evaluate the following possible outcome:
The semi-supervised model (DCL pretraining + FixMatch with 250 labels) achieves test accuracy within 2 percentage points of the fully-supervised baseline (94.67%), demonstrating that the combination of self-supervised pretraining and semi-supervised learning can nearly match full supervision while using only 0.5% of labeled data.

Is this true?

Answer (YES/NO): YES